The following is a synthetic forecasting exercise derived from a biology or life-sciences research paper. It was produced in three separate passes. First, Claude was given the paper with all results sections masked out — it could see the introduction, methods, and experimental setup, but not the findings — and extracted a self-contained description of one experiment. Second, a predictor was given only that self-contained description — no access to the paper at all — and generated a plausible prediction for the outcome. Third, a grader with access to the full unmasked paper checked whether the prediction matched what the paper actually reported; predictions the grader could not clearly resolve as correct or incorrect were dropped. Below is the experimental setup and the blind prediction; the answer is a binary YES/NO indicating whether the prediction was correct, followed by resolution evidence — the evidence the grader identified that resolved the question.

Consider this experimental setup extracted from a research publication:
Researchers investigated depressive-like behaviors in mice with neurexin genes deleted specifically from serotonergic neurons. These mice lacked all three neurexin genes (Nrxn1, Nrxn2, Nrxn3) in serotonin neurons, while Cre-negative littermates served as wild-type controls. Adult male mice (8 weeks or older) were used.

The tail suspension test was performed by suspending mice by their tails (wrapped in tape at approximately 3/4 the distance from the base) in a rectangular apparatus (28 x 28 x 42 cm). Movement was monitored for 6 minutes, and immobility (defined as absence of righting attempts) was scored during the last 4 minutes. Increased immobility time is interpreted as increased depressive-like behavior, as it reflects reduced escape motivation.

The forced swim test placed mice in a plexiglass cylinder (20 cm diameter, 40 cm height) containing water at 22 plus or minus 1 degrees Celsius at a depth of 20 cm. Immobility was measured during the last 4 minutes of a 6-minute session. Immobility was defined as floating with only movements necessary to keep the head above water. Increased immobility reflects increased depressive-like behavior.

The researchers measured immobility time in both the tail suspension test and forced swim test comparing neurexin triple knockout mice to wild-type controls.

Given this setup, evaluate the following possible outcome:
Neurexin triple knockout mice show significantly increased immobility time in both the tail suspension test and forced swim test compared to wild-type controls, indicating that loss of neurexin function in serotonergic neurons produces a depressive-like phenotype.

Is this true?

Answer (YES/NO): NO